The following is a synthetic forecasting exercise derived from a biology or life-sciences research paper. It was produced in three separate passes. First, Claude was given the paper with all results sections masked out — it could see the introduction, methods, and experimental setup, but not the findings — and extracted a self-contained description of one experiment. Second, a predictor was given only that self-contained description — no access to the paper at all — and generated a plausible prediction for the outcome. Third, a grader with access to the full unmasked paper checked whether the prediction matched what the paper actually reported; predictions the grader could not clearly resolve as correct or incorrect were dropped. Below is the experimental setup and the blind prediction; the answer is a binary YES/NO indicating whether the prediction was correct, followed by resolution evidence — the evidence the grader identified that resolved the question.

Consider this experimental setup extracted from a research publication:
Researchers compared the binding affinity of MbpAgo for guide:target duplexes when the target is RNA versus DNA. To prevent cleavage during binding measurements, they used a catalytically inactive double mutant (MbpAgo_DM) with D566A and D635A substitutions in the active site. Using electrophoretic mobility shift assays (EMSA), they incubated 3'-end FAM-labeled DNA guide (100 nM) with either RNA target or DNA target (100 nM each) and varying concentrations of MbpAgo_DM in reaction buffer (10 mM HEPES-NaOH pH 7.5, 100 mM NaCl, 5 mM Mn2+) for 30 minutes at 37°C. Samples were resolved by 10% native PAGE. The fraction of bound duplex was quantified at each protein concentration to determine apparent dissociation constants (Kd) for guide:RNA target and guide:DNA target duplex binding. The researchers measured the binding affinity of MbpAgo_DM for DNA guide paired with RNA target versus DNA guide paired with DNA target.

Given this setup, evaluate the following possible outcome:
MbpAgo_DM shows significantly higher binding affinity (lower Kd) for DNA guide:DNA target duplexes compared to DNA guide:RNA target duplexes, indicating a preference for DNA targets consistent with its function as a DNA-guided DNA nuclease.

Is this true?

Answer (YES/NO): NO